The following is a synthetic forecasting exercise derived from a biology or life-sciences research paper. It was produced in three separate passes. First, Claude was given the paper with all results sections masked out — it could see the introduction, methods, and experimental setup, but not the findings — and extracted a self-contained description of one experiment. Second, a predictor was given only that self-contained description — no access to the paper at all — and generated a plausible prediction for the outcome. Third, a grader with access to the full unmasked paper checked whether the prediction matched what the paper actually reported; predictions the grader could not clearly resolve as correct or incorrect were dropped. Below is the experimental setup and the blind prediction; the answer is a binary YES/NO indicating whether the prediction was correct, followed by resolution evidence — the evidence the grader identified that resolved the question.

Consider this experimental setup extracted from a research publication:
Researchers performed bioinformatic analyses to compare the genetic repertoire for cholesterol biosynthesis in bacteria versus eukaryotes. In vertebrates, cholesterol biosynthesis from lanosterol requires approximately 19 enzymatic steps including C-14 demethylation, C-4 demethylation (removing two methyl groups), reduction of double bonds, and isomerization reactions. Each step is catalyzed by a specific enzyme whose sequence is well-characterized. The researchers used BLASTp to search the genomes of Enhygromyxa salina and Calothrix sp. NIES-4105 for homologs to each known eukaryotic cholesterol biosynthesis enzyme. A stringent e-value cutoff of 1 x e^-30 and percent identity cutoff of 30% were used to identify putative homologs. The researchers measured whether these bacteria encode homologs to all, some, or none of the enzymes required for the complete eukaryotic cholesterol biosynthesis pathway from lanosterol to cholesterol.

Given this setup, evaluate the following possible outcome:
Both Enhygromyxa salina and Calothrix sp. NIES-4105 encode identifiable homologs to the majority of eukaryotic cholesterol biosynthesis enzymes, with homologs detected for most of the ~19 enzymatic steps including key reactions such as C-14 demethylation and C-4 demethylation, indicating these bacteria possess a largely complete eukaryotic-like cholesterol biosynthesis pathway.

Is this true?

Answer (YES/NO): NO